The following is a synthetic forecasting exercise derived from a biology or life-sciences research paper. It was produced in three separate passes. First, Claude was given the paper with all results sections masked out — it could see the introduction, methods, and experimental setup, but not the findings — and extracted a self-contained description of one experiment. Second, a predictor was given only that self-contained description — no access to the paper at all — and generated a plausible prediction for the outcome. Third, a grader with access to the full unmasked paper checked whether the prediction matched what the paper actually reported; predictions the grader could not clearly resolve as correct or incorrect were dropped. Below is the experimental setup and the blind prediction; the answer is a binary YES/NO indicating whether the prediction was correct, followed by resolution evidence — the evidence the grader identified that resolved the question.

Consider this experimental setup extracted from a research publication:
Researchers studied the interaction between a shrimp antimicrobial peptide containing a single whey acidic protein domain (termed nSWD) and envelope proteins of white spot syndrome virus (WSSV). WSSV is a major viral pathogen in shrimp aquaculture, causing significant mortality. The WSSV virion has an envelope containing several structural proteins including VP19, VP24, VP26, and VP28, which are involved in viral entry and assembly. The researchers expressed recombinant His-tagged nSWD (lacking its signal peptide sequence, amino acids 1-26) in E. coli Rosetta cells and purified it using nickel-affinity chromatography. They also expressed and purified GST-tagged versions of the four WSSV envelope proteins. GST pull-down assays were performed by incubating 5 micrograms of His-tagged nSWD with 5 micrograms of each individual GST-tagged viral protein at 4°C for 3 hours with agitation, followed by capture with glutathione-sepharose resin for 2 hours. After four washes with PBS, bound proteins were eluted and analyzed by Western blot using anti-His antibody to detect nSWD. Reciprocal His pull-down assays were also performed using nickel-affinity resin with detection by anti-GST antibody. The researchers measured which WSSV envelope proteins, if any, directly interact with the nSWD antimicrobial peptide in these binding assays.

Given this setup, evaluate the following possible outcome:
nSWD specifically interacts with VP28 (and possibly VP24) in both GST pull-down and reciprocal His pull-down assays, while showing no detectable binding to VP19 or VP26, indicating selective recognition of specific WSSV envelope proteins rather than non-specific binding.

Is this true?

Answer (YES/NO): NO